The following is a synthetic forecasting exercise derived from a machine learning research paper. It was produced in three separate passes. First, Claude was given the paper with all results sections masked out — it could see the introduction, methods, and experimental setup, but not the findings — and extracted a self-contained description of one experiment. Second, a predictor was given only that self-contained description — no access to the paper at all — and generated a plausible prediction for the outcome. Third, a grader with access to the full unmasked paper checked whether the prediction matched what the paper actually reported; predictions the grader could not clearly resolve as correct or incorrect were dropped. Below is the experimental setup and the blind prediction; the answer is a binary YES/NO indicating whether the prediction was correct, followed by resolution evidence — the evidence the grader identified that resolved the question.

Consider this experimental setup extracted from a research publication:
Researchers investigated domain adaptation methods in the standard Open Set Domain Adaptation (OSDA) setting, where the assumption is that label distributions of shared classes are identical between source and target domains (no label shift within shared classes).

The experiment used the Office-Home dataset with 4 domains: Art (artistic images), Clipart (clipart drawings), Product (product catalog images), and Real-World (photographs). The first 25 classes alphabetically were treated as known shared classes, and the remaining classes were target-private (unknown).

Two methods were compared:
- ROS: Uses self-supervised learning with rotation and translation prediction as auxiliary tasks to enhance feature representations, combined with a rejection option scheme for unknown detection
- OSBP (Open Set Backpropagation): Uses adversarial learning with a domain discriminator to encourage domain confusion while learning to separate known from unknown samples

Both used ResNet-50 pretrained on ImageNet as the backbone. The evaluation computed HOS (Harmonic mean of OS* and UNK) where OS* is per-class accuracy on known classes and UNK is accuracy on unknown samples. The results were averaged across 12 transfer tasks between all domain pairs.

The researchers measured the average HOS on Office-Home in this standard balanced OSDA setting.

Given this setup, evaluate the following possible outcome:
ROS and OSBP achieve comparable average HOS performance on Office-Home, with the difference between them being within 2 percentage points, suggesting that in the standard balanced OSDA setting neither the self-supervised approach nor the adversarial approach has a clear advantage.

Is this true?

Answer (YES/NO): YES